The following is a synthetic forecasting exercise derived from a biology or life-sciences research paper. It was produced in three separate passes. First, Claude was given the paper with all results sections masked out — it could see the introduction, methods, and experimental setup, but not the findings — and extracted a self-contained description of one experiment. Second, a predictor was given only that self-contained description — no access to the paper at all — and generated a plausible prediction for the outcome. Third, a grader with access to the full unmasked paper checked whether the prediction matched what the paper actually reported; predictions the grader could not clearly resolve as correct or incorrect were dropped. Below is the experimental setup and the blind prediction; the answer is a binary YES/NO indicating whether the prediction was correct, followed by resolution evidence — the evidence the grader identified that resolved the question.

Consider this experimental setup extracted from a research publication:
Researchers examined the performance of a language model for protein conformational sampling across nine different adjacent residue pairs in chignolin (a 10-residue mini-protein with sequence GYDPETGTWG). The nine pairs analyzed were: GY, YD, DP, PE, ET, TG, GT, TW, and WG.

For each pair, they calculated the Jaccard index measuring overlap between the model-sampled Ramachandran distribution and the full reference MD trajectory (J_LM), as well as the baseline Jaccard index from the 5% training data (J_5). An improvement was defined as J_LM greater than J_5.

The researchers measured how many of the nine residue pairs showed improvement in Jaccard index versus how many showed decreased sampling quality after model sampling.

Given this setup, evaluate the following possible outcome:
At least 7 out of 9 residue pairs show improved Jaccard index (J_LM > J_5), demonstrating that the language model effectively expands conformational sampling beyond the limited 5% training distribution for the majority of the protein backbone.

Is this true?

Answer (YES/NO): YES